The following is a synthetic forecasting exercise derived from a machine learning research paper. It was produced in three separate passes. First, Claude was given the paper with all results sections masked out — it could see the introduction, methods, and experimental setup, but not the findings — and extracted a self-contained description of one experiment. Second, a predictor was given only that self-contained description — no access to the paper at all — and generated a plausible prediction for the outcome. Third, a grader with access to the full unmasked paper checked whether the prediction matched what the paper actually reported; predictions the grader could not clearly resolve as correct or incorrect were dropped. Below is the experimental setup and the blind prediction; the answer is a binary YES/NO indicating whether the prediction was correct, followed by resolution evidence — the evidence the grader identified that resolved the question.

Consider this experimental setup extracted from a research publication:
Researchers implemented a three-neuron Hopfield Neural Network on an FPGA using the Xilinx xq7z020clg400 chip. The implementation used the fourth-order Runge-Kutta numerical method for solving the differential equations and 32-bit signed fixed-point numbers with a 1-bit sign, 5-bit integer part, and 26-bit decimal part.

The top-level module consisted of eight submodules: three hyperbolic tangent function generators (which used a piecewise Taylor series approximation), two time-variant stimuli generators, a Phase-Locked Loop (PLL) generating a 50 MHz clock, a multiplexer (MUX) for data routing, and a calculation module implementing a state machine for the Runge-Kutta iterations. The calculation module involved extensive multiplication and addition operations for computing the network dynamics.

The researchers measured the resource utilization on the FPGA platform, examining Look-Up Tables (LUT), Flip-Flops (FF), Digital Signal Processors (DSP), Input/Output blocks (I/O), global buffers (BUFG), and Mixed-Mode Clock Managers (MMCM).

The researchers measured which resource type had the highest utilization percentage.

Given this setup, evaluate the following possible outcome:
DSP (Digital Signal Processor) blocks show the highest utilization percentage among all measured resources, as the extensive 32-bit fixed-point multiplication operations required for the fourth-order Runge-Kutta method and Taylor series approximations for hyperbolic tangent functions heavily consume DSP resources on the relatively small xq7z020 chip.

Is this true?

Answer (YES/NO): YES